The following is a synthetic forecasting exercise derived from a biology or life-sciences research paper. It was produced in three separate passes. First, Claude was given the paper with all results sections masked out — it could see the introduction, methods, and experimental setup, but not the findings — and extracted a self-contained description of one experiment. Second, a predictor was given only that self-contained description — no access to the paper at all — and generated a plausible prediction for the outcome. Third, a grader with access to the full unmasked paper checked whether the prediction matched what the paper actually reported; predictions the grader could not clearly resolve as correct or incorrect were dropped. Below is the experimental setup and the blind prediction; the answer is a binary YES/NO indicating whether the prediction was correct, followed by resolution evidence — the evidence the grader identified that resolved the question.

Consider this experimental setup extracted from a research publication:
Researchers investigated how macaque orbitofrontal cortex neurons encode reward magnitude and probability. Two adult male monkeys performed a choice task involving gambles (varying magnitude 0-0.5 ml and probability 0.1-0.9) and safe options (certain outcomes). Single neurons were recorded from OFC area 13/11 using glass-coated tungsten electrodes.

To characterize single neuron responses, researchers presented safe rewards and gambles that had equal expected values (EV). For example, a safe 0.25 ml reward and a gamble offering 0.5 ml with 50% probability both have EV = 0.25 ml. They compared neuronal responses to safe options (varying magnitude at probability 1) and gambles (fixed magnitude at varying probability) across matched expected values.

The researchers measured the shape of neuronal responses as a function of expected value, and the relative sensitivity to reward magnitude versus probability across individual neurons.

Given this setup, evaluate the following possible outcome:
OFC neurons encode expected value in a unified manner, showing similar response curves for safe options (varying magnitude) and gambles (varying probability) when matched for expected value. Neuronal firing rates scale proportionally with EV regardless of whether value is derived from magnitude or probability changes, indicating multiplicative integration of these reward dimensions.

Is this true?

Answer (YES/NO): NO